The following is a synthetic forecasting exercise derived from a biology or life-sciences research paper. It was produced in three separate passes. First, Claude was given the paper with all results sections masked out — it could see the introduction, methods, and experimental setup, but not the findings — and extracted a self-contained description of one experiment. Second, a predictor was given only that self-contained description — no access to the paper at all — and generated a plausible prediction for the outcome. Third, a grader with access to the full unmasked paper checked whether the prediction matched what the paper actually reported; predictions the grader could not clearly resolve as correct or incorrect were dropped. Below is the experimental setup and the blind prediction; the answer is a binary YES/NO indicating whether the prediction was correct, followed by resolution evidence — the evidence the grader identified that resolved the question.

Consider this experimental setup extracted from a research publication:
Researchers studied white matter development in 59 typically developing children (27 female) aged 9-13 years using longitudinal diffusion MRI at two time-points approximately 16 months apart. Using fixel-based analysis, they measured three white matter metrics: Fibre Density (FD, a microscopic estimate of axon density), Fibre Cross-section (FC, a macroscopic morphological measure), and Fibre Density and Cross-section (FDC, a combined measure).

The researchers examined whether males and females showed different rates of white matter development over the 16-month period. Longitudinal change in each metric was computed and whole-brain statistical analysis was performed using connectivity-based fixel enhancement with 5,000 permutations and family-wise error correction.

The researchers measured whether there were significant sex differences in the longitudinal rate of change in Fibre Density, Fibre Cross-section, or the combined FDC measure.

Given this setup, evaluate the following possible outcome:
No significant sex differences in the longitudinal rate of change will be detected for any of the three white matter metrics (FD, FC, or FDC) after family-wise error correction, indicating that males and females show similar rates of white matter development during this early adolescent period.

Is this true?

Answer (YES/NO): YES